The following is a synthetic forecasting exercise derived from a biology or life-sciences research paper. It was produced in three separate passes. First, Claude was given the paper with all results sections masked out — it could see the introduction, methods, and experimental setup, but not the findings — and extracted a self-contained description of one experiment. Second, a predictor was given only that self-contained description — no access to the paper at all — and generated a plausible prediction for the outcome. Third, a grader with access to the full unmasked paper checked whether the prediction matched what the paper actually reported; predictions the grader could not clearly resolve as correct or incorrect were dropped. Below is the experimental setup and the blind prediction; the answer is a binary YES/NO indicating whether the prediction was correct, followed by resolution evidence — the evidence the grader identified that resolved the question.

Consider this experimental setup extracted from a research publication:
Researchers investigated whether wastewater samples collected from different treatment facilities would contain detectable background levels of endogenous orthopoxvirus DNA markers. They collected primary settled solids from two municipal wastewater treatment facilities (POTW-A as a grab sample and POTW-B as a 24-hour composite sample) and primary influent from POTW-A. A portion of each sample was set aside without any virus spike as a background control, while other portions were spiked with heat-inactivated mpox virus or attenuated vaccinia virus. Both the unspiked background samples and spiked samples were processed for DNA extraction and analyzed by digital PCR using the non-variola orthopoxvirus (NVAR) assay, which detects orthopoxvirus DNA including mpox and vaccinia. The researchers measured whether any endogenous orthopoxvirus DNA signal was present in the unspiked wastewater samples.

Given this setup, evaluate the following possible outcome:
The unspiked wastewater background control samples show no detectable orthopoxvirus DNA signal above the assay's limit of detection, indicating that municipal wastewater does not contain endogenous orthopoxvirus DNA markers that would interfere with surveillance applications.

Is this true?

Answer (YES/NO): YES